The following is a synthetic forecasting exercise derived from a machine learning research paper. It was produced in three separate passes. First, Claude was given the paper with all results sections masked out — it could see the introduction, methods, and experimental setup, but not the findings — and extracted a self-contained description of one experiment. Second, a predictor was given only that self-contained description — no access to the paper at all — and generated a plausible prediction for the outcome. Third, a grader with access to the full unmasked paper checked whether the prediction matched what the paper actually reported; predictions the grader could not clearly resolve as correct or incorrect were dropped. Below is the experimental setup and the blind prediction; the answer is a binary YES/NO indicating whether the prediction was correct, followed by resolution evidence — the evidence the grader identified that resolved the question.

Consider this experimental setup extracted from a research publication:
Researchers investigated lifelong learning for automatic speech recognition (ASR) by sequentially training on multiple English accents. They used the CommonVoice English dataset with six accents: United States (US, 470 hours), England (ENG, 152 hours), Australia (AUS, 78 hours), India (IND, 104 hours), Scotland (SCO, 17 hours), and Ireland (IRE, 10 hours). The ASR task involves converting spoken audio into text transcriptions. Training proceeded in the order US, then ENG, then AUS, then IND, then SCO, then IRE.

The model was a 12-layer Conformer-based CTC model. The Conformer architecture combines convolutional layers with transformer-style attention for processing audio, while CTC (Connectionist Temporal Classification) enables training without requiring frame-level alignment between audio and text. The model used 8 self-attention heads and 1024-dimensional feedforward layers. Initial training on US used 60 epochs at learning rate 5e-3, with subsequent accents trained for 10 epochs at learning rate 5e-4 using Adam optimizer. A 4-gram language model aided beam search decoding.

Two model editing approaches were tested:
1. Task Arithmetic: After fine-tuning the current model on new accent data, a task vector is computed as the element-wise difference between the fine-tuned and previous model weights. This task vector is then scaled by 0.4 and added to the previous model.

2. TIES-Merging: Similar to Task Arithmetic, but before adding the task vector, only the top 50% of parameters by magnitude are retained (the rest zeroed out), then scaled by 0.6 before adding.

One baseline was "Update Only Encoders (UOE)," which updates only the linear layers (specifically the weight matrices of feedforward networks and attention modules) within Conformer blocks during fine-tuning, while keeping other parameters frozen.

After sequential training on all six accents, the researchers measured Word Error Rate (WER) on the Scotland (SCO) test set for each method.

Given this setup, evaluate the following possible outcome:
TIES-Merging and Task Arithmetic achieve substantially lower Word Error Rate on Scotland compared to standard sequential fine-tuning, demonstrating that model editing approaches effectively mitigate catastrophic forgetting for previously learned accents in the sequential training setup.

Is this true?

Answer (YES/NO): NO